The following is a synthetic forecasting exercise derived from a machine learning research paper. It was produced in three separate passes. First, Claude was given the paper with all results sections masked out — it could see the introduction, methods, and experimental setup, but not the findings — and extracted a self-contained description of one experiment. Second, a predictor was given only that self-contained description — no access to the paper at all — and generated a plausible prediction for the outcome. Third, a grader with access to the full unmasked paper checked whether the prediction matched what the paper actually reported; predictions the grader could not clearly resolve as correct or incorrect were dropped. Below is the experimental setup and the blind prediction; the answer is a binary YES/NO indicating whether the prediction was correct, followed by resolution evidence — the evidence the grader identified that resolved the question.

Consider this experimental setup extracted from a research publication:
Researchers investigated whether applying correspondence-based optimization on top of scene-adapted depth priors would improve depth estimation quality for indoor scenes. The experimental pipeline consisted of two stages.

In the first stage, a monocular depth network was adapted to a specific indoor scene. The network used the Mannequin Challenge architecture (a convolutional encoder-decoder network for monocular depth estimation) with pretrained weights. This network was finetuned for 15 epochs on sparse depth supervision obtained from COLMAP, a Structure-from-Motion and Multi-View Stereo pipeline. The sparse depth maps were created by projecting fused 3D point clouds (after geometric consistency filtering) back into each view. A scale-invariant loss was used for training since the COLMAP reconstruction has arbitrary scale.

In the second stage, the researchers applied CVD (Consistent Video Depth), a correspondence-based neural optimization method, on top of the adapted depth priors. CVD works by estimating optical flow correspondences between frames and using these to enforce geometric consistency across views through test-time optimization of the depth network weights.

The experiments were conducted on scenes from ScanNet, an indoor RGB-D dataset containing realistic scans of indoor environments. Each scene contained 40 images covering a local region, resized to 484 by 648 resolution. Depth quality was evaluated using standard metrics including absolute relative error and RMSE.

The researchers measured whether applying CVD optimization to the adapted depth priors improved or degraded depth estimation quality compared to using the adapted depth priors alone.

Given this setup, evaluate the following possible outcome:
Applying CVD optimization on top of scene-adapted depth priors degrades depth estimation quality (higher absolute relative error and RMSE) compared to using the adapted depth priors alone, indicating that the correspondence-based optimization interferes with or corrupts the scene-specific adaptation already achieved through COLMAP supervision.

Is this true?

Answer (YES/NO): YES